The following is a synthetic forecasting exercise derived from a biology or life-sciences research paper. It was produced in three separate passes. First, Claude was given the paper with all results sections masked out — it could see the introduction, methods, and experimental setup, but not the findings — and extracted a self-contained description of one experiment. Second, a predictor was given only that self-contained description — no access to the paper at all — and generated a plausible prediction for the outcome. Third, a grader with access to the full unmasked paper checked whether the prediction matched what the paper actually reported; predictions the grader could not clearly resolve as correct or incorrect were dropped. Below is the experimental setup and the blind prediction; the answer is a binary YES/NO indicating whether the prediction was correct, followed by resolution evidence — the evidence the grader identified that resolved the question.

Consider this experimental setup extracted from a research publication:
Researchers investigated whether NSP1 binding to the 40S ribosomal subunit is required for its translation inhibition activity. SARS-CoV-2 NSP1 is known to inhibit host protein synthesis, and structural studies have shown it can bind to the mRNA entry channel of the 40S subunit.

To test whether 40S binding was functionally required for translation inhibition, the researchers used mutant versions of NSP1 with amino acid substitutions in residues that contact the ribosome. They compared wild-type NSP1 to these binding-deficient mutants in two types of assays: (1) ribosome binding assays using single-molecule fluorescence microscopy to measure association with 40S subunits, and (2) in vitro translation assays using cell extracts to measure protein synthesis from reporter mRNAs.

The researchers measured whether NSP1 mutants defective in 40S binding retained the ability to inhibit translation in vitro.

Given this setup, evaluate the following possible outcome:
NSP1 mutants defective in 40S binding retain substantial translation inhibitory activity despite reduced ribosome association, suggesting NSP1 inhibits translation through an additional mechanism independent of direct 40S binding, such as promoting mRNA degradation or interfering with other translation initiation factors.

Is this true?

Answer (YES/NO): NO